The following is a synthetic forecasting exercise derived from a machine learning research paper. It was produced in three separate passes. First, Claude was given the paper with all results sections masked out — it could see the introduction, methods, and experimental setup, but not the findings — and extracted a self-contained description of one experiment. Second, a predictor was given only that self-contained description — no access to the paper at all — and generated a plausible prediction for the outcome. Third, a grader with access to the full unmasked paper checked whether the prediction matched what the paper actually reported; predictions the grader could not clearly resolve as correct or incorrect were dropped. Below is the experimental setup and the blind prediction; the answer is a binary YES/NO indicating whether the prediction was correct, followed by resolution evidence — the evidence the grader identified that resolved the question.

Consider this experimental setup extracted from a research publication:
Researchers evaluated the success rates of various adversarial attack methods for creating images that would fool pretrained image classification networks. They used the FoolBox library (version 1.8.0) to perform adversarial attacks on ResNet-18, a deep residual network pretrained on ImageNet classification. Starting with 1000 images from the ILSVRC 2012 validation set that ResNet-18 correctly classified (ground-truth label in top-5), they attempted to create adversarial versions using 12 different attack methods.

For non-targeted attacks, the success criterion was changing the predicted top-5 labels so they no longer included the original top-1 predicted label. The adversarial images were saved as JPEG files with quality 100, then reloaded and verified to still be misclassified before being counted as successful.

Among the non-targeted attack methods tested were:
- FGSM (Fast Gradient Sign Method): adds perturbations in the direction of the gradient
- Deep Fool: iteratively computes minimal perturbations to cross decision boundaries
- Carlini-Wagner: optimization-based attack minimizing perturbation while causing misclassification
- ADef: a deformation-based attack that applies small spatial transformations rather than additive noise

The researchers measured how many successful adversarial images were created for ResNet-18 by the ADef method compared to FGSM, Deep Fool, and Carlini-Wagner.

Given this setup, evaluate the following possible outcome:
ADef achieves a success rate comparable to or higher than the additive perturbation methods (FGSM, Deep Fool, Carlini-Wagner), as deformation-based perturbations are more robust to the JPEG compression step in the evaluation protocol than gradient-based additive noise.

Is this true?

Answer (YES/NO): NO